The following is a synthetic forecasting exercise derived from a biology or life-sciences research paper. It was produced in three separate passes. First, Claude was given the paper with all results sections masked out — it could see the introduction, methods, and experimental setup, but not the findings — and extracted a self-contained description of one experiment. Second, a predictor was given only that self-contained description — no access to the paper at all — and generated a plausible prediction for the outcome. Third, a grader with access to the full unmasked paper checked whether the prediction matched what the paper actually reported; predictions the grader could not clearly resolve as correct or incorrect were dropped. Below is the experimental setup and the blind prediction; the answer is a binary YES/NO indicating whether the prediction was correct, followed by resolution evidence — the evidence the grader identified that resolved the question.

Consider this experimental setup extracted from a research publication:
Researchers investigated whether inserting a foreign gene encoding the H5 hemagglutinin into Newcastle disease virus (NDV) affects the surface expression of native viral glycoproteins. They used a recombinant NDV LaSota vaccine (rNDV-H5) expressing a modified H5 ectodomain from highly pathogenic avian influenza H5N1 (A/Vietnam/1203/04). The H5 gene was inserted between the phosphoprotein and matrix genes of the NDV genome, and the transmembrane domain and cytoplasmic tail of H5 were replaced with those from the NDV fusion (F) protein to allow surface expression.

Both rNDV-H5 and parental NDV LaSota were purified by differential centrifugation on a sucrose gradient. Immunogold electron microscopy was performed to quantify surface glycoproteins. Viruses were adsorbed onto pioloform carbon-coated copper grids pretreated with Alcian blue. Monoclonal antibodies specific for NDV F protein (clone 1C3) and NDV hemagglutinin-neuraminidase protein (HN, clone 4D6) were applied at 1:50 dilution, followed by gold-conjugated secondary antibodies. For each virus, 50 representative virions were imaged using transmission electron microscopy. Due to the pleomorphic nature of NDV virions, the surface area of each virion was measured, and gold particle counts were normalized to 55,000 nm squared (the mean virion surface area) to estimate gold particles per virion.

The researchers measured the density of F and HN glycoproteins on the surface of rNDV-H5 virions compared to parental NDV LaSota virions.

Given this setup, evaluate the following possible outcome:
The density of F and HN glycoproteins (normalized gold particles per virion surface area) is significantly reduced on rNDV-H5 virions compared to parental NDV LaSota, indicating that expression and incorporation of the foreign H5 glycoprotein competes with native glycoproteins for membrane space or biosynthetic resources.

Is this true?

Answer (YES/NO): NO